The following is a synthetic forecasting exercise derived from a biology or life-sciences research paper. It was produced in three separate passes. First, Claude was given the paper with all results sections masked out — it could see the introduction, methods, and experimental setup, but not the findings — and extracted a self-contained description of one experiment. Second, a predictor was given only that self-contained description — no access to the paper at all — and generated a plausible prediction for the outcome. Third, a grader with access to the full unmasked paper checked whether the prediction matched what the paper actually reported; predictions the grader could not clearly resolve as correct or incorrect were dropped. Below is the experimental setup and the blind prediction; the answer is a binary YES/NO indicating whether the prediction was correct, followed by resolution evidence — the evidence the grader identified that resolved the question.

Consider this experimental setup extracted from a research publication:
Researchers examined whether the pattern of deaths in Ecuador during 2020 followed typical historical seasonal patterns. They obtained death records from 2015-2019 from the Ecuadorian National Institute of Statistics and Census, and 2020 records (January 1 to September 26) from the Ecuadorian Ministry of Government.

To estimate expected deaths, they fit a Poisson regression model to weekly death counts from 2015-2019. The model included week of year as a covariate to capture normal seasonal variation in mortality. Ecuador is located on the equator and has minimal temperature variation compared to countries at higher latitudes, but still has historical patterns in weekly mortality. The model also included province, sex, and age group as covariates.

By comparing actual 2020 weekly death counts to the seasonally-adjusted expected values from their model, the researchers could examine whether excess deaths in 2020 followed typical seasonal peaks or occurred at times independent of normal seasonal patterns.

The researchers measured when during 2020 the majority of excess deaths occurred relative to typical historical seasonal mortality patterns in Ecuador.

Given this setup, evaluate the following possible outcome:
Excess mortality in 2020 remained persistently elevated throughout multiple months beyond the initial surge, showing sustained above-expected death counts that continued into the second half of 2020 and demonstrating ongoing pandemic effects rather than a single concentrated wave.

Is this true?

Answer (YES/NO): YES